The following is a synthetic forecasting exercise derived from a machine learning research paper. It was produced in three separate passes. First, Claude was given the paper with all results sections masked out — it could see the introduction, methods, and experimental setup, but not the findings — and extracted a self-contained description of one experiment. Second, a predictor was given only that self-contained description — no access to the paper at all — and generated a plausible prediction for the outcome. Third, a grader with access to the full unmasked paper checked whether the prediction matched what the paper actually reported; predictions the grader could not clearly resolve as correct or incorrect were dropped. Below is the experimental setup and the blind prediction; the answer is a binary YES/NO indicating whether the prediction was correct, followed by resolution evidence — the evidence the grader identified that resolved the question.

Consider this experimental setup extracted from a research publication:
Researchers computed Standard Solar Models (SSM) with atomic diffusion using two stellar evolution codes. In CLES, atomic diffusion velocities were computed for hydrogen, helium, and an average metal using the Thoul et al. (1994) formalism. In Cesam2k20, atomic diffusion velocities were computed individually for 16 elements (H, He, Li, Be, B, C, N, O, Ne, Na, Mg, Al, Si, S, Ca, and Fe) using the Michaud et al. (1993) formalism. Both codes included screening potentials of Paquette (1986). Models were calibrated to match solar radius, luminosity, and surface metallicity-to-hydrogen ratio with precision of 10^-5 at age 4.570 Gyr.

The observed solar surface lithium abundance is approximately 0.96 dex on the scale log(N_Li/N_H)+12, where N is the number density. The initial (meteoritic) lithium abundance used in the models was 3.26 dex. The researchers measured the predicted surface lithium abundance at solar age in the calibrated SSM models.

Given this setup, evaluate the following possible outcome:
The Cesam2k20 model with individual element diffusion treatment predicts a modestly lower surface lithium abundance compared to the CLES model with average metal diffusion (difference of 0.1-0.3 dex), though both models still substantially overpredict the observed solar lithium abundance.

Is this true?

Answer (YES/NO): NO